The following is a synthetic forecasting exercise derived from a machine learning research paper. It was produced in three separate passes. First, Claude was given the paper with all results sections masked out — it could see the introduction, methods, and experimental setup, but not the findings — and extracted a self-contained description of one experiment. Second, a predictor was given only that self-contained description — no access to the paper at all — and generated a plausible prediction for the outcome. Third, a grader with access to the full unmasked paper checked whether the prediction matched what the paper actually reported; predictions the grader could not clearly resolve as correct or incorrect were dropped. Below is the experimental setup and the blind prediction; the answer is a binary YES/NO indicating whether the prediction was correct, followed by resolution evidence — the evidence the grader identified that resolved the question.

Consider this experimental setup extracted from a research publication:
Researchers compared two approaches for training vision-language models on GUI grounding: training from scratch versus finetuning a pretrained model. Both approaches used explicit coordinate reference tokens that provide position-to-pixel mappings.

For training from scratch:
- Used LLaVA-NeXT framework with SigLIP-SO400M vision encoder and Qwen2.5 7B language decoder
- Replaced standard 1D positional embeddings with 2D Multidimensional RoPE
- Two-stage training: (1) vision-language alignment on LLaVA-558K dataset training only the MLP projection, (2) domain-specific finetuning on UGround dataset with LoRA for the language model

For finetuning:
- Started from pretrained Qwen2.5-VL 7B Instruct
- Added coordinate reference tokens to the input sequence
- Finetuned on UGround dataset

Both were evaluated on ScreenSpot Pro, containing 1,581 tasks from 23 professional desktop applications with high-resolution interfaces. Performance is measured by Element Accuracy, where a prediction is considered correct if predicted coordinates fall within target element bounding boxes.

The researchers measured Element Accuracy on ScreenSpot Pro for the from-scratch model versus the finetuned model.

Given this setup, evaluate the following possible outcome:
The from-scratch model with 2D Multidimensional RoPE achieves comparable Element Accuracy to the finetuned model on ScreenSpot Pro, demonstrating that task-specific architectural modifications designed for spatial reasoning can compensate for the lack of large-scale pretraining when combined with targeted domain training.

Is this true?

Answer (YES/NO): NO